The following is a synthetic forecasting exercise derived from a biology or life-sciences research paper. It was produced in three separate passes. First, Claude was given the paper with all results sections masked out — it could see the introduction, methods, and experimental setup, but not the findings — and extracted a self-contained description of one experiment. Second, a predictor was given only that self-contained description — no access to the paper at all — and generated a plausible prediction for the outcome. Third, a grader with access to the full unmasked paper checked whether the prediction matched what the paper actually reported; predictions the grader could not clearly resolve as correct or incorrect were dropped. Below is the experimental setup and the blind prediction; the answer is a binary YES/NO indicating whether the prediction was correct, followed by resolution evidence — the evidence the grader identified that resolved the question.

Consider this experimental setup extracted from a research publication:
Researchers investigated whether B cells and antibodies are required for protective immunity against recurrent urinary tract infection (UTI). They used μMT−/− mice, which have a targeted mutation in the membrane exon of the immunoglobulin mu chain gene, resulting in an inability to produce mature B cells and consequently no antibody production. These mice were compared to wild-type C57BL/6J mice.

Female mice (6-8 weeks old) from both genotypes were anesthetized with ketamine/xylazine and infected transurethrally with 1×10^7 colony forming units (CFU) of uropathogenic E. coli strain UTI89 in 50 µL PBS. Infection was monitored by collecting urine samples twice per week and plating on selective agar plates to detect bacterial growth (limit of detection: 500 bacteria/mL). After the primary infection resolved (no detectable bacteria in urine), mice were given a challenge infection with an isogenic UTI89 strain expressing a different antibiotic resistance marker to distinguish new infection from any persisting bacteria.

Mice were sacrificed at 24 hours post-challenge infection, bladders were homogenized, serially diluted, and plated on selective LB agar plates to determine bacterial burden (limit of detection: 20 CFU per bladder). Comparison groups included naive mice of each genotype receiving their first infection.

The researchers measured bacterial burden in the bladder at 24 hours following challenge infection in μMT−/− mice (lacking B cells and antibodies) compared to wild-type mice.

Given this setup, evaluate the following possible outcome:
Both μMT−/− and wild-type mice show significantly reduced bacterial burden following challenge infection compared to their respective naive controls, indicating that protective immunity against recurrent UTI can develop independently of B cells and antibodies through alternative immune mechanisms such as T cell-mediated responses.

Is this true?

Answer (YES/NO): YES